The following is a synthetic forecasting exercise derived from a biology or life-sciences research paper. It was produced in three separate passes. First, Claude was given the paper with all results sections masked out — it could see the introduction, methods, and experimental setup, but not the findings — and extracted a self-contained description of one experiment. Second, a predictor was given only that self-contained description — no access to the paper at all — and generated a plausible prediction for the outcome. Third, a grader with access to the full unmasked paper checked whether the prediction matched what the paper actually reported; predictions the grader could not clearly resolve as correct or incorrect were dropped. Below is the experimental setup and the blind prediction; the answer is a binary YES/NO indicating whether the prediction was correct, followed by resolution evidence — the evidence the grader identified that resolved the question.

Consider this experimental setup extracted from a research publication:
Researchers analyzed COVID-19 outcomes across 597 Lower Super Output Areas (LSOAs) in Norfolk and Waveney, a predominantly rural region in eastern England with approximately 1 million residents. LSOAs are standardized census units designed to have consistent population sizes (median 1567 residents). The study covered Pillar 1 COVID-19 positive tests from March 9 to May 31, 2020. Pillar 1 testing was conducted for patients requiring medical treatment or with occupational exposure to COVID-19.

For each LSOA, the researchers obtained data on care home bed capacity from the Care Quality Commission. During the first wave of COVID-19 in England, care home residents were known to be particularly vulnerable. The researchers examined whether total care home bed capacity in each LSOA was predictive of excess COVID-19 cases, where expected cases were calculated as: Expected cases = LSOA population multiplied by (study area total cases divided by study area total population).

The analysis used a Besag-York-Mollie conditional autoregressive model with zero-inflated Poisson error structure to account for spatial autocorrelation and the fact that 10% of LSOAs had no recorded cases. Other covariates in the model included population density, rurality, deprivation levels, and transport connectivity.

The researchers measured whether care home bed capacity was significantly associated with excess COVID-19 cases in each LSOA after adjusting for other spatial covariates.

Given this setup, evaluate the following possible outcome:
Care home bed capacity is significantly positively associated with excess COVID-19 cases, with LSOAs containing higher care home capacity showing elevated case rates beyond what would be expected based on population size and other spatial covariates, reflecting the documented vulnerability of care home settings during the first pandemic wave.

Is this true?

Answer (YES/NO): YES